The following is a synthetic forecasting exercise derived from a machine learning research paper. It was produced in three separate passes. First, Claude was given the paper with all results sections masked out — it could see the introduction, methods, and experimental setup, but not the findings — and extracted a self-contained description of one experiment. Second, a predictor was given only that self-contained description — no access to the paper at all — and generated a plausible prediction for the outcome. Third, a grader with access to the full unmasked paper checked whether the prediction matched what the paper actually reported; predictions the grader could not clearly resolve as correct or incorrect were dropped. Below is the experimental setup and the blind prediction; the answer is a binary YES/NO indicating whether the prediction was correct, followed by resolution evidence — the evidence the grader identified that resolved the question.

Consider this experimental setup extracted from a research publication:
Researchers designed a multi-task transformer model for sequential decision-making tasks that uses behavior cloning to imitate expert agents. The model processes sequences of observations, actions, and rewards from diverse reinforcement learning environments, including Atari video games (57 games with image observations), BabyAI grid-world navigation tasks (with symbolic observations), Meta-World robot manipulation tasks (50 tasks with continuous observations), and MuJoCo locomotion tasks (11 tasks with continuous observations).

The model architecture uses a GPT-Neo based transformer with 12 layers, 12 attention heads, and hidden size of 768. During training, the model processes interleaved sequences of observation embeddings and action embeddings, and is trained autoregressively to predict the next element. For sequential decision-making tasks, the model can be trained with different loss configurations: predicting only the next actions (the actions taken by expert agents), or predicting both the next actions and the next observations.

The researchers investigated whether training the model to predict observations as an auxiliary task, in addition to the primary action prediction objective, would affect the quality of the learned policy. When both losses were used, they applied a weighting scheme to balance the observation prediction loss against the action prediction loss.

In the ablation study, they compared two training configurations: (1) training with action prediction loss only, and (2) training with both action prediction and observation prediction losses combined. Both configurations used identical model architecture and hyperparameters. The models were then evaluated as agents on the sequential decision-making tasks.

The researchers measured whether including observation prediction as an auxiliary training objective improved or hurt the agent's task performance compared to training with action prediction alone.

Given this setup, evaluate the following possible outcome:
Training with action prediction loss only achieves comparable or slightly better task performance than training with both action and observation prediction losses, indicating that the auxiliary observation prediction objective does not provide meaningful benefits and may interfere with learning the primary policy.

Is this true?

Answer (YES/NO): NO